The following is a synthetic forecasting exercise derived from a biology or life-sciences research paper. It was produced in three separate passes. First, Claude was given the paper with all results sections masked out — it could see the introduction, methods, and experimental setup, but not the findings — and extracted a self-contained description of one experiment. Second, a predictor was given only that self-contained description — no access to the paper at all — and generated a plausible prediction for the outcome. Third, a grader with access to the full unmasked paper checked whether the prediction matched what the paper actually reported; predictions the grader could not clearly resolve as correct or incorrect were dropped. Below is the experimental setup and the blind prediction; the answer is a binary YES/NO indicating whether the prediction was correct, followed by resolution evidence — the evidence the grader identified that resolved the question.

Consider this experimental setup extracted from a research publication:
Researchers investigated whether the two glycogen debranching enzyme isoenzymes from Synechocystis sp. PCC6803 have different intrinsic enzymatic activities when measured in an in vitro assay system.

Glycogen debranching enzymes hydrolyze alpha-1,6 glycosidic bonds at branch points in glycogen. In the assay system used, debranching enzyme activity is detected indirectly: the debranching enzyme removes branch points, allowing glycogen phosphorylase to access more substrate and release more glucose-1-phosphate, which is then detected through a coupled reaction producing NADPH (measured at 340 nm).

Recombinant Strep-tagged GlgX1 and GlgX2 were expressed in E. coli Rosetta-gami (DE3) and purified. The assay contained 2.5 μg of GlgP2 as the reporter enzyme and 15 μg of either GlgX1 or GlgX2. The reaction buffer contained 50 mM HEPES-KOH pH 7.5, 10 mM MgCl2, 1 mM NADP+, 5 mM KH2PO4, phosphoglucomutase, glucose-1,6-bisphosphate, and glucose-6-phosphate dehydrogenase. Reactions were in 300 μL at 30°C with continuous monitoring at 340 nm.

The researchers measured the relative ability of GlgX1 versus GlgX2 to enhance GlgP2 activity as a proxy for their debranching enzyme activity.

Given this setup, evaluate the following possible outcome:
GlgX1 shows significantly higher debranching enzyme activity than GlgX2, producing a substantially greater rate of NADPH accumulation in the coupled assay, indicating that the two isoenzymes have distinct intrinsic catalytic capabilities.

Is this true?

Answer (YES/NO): YES